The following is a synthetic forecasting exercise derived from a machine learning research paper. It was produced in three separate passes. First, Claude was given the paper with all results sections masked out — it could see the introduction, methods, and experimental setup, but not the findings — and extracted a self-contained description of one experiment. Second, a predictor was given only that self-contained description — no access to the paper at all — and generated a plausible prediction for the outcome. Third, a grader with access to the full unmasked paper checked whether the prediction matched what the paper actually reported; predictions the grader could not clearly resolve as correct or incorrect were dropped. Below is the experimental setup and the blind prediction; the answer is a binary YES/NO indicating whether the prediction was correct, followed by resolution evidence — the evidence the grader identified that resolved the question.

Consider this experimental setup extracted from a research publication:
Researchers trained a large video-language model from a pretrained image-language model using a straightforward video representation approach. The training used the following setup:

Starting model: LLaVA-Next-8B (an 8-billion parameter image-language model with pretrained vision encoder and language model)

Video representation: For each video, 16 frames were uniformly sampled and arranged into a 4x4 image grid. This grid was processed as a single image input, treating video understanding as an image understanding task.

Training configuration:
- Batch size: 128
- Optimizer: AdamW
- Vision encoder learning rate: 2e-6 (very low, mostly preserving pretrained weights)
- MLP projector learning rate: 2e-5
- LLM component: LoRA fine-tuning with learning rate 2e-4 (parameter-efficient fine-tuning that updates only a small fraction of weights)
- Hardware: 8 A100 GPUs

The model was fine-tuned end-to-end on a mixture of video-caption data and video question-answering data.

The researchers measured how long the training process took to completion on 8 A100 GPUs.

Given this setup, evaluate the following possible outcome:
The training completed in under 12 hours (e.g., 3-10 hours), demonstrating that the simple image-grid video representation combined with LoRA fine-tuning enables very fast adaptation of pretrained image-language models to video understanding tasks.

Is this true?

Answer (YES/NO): YES